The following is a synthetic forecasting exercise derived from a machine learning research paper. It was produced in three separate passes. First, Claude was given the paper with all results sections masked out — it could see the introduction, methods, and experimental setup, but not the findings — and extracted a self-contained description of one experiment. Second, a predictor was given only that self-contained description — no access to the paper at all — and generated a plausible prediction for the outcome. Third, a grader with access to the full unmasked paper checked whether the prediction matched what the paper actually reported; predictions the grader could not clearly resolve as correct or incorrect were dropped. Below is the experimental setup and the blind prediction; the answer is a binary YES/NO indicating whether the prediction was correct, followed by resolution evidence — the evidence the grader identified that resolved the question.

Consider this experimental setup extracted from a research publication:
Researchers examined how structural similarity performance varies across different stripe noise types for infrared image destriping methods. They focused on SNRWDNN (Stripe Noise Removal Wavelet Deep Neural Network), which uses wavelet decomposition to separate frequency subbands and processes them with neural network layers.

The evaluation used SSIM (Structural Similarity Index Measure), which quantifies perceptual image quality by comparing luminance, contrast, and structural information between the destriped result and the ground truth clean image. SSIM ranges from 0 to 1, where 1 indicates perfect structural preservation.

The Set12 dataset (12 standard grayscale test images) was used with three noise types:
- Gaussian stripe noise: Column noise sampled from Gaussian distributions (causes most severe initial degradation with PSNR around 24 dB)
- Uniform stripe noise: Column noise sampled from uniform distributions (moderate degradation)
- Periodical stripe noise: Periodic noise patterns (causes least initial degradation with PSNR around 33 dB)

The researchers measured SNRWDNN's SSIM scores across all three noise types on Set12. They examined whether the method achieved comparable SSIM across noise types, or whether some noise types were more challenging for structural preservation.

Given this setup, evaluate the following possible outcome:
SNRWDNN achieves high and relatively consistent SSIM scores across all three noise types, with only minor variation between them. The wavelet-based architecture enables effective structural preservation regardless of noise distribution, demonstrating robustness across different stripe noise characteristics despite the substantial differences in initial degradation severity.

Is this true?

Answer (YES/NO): YES